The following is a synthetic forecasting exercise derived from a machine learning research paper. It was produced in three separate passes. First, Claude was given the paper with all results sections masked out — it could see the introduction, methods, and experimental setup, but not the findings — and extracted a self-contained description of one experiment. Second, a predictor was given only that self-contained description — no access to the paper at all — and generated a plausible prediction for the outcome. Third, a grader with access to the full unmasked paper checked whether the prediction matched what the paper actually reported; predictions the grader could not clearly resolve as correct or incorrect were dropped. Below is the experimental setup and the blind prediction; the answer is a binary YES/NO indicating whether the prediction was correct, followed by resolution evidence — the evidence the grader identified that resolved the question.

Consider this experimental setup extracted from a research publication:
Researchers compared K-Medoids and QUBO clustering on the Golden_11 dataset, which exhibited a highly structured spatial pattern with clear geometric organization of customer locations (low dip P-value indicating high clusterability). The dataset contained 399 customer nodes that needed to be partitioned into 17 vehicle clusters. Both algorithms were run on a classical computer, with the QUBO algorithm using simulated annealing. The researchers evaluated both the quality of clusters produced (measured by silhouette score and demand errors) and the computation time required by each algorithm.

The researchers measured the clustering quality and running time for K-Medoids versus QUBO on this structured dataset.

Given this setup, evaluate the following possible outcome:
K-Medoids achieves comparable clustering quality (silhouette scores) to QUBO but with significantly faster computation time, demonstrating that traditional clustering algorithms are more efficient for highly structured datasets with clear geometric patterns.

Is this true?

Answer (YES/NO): NO